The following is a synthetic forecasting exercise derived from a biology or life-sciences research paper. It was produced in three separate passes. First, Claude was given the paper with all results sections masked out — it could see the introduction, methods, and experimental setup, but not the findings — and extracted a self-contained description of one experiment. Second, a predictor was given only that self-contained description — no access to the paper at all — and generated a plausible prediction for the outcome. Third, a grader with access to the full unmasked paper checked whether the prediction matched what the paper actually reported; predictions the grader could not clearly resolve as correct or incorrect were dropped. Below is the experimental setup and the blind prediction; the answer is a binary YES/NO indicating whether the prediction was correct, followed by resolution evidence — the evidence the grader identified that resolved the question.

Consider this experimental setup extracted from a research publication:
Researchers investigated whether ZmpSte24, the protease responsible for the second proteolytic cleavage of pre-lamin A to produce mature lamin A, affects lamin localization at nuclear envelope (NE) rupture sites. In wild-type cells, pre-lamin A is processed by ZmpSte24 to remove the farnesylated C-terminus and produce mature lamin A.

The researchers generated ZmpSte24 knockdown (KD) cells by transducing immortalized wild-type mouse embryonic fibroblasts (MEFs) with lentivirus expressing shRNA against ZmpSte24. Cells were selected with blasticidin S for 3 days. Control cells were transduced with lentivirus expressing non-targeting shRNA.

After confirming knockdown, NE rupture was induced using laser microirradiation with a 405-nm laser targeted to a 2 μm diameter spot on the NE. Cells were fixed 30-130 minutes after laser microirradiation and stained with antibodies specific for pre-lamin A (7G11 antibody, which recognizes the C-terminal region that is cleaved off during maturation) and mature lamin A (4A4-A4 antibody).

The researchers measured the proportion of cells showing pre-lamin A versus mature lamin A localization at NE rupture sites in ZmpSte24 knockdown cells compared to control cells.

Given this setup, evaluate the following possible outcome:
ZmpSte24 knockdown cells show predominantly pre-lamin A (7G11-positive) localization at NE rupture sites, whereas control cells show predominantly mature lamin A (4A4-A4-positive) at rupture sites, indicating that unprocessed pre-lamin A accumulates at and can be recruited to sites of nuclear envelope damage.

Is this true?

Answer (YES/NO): NO